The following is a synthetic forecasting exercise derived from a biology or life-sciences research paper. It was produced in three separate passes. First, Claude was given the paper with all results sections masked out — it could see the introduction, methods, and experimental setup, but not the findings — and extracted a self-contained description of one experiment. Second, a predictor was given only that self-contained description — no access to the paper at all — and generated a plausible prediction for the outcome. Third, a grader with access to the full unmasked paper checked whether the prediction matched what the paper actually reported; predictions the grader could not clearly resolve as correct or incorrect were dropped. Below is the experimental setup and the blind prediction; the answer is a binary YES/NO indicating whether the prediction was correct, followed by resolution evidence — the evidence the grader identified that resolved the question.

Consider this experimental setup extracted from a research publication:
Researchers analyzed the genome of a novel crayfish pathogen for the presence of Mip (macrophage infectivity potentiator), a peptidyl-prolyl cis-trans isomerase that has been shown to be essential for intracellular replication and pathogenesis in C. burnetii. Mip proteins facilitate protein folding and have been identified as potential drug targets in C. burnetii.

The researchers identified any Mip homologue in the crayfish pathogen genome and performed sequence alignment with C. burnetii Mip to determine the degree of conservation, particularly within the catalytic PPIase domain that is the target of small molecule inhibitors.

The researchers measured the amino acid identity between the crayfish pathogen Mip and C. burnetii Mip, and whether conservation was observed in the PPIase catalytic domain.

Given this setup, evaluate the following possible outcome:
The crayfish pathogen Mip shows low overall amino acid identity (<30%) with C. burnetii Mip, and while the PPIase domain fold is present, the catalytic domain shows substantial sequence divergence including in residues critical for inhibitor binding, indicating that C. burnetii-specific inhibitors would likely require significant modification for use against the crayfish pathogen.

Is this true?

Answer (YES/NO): NO